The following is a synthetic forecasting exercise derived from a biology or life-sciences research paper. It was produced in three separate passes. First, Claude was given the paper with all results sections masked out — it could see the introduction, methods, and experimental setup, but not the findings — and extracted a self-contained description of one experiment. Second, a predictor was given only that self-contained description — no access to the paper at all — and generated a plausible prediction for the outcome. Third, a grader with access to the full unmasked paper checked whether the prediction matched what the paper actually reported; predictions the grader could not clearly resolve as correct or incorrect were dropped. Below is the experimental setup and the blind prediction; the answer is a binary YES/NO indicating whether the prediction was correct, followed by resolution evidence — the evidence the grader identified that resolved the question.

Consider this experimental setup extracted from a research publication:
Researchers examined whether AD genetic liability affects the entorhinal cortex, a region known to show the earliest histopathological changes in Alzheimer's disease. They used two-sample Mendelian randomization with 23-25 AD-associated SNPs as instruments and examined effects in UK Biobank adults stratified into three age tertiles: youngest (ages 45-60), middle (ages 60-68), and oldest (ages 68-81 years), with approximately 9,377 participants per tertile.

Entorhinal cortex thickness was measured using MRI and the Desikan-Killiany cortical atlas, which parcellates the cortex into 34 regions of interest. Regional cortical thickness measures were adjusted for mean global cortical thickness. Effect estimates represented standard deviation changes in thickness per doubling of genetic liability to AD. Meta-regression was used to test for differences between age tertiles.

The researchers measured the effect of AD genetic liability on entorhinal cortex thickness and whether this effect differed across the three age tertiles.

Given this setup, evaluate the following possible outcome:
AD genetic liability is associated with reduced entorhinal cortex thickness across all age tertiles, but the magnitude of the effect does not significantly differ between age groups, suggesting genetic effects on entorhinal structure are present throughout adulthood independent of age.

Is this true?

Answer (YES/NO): NO